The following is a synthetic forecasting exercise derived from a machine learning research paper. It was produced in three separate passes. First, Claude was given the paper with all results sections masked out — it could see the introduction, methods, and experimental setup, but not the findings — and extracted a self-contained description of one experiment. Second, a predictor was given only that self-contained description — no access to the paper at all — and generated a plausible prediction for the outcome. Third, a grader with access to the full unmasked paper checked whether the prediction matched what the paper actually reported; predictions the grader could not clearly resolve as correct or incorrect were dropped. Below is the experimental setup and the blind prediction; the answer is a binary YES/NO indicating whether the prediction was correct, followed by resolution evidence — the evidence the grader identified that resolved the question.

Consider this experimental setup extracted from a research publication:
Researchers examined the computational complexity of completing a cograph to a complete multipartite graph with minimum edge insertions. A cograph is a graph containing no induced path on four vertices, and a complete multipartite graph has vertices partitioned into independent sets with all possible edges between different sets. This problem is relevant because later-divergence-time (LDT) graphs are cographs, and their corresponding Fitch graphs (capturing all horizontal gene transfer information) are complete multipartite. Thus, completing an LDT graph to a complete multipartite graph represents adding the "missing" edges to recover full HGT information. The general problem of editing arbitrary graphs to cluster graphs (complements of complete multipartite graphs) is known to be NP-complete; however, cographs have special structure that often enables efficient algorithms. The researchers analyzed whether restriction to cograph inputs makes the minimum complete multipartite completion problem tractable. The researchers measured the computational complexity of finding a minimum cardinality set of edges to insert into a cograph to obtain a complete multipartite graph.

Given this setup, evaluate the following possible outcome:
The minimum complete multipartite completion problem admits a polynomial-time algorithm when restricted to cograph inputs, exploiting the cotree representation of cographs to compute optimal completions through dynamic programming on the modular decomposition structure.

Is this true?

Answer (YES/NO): YES